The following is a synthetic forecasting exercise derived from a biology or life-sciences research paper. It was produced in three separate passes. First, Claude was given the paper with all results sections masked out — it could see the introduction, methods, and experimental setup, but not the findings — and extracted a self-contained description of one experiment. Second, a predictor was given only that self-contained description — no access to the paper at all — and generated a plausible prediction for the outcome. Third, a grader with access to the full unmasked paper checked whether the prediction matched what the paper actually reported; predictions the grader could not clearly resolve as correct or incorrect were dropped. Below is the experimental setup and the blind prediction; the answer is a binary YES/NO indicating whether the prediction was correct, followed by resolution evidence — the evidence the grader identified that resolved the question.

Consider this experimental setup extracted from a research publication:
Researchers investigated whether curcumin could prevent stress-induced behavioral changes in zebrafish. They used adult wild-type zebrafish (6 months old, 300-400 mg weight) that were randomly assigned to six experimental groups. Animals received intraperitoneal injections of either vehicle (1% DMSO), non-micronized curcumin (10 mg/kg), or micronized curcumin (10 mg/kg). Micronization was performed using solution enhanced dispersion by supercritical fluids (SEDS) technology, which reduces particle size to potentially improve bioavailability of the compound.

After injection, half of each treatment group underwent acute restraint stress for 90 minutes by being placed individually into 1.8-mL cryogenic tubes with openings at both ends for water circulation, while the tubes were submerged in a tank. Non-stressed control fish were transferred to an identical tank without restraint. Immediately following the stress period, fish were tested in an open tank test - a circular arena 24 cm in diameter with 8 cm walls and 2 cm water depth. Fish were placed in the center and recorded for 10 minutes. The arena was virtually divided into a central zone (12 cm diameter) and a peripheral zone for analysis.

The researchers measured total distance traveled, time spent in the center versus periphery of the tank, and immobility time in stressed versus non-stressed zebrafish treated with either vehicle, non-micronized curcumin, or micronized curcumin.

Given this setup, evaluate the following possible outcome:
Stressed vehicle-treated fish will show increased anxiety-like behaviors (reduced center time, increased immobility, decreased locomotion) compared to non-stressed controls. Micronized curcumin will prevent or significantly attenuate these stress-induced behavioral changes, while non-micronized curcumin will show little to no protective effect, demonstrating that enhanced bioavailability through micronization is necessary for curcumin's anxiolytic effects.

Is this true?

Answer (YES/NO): NO